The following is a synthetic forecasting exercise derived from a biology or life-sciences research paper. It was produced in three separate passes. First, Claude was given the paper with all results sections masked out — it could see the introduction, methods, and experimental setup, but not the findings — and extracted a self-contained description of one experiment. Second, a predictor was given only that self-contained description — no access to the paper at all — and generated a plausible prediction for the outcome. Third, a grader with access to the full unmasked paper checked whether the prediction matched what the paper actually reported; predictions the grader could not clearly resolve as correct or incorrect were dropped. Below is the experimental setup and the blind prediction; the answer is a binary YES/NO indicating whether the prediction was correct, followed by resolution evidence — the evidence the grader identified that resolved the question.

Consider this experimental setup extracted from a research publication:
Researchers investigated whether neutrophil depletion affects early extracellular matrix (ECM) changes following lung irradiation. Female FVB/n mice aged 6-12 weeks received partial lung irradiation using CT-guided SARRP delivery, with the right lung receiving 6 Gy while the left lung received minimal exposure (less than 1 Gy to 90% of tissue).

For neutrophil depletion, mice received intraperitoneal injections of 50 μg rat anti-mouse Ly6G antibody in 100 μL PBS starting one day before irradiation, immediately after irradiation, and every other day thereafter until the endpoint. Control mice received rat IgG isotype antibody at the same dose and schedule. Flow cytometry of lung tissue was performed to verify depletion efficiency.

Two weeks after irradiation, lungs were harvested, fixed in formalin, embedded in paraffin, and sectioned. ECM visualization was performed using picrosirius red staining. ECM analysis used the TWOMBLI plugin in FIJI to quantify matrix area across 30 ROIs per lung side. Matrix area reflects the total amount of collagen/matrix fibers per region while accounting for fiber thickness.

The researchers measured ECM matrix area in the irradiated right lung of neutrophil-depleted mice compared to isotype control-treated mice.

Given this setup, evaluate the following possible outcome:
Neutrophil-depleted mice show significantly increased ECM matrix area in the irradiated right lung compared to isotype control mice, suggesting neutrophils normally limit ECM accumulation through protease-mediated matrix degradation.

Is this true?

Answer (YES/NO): NO